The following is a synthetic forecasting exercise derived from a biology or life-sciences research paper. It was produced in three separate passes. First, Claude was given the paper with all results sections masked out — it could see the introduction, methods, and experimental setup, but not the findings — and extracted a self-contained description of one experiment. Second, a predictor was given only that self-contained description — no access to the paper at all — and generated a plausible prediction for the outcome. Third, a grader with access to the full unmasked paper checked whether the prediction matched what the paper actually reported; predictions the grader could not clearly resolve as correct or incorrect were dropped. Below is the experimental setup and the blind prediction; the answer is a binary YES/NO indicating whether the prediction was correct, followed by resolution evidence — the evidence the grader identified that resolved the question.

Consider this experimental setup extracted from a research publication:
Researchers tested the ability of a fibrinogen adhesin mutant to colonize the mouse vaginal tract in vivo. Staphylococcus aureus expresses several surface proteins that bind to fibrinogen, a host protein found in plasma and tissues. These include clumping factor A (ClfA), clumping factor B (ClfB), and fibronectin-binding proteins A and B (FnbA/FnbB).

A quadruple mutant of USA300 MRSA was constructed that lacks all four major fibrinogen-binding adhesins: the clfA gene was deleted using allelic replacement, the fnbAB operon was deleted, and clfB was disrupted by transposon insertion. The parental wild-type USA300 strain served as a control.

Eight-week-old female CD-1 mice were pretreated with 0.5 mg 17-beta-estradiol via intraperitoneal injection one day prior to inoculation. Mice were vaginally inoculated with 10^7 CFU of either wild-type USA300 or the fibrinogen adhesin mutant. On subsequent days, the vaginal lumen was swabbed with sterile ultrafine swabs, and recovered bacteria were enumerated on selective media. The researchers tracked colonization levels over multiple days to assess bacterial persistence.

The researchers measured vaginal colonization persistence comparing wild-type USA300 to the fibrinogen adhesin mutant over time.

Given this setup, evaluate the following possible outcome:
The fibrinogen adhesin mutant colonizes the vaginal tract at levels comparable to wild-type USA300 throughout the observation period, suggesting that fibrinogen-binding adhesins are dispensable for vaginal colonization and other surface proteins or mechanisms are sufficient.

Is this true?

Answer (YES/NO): NO